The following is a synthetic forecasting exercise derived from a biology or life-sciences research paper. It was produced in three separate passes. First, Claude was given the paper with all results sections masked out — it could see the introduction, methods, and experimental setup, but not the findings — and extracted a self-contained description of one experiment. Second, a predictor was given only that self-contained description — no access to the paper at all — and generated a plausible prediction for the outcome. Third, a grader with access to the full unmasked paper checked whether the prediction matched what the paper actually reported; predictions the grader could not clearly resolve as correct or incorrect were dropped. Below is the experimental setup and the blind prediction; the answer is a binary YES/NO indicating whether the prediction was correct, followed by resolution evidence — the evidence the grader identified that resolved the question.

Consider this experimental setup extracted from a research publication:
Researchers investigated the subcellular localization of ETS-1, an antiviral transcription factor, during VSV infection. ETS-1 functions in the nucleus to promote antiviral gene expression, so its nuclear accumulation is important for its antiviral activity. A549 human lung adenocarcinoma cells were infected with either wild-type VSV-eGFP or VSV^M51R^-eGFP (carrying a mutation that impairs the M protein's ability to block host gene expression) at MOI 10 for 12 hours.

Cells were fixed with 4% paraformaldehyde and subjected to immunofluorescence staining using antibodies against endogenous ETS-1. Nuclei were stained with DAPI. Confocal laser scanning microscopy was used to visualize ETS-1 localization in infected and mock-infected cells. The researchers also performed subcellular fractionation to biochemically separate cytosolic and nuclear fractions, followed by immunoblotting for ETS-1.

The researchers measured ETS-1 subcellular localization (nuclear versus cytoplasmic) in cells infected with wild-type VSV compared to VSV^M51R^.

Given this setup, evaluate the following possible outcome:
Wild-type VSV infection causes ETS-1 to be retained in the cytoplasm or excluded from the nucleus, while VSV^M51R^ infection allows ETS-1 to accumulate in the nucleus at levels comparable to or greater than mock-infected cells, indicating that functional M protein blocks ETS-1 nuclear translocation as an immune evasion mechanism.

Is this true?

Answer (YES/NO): YES